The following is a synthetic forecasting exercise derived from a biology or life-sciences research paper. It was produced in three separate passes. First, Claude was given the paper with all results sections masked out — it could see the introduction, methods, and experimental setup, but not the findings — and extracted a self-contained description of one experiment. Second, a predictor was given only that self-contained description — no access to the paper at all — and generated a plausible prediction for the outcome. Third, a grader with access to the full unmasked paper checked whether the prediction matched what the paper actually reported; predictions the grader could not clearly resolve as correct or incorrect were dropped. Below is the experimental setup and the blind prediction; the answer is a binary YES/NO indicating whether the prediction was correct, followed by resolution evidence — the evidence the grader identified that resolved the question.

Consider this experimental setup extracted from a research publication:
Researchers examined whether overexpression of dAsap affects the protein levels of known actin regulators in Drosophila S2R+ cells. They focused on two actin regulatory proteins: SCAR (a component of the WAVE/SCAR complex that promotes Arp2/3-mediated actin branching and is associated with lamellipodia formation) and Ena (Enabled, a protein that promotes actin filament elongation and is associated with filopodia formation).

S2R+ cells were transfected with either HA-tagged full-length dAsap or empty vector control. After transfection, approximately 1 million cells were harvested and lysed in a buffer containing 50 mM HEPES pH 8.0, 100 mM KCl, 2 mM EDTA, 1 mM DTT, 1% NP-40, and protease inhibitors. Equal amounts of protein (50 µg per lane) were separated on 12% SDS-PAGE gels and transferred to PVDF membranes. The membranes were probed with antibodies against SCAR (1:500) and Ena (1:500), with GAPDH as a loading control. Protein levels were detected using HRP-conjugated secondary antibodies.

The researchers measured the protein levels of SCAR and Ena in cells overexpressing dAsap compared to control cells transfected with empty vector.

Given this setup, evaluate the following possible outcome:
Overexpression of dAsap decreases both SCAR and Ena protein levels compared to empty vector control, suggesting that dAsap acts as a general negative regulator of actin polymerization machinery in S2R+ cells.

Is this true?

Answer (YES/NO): NO